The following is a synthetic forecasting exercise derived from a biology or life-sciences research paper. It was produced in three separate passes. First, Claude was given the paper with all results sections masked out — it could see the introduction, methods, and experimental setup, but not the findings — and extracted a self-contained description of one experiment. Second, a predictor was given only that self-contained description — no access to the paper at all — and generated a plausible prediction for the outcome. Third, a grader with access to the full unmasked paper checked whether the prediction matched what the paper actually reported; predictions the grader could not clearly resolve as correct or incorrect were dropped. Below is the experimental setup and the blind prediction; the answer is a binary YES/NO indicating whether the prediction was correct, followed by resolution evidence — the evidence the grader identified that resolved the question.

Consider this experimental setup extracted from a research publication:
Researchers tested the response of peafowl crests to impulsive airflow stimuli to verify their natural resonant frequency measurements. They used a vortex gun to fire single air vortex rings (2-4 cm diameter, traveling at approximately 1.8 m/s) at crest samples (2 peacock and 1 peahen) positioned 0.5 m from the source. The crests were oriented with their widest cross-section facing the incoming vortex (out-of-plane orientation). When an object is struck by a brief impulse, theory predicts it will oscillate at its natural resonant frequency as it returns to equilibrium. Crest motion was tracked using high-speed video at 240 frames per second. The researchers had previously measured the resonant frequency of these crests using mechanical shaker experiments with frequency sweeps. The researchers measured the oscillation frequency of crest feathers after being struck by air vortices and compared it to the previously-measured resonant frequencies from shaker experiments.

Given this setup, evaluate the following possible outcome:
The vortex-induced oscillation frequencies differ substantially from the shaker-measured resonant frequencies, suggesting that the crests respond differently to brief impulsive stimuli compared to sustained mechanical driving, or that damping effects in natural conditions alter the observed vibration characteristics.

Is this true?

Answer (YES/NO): NO